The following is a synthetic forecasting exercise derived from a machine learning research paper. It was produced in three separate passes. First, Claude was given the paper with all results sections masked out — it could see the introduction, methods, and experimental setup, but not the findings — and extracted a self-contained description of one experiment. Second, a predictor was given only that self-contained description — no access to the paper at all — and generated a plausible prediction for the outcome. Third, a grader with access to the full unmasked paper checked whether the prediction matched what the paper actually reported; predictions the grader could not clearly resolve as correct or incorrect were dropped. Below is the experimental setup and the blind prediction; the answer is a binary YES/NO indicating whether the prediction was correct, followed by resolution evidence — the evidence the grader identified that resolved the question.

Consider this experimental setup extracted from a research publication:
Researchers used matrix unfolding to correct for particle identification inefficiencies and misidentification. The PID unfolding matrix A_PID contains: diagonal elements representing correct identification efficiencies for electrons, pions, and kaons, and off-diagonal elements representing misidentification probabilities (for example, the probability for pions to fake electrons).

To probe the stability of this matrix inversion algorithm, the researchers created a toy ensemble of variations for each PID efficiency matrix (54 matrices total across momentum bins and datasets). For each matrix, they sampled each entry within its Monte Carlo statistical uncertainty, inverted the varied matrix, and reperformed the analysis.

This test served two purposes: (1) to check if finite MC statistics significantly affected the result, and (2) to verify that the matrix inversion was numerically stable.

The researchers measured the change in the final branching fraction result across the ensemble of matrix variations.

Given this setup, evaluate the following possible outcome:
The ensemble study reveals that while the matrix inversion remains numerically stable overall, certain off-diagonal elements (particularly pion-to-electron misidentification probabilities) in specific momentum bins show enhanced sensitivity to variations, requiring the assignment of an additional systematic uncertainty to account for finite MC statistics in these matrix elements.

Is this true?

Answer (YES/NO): NO